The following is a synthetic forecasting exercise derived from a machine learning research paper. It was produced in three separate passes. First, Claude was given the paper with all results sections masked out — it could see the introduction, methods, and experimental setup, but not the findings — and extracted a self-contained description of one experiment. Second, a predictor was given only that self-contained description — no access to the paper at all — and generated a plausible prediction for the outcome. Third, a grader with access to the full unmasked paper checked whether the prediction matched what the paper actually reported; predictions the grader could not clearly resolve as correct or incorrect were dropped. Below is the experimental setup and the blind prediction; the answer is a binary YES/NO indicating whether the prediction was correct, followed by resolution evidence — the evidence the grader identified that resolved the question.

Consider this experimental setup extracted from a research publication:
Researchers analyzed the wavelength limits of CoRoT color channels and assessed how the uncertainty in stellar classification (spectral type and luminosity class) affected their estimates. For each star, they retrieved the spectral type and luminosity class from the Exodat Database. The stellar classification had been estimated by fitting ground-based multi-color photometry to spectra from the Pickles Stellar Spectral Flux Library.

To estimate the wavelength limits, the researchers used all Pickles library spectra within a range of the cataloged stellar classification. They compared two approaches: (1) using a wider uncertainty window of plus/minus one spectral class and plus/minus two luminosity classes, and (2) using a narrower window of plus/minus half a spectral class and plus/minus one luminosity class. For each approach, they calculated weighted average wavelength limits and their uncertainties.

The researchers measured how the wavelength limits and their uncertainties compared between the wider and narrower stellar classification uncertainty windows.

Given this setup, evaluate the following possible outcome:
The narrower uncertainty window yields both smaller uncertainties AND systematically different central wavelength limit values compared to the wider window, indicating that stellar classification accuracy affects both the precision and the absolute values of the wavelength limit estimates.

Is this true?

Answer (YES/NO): NO